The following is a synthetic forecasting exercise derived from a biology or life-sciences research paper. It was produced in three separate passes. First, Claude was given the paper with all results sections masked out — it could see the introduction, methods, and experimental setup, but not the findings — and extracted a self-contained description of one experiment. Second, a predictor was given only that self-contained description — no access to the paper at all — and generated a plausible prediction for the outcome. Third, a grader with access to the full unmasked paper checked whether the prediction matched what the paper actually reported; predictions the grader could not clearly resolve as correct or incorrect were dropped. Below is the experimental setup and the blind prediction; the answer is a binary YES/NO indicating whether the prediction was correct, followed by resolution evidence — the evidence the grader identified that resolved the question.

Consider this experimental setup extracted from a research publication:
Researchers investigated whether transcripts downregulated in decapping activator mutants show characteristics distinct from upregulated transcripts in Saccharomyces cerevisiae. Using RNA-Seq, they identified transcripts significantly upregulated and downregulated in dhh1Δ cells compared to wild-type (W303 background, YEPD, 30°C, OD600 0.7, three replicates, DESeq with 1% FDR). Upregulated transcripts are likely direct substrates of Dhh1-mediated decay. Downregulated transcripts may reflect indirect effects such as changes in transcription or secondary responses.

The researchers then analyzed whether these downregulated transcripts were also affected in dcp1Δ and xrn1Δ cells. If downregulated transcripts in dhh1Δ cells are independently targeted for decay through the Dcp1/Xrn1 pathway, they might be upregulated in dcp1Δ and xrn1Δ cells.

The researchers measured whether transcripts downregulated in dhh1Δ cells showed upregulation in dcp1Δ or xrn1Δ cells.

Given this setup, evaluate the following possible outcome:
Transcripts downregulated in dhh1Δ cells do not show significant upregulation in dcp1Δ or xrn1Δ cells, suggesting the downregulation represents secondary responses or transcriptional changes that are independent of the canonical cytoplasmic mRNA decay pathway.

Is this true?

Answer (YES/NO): NO